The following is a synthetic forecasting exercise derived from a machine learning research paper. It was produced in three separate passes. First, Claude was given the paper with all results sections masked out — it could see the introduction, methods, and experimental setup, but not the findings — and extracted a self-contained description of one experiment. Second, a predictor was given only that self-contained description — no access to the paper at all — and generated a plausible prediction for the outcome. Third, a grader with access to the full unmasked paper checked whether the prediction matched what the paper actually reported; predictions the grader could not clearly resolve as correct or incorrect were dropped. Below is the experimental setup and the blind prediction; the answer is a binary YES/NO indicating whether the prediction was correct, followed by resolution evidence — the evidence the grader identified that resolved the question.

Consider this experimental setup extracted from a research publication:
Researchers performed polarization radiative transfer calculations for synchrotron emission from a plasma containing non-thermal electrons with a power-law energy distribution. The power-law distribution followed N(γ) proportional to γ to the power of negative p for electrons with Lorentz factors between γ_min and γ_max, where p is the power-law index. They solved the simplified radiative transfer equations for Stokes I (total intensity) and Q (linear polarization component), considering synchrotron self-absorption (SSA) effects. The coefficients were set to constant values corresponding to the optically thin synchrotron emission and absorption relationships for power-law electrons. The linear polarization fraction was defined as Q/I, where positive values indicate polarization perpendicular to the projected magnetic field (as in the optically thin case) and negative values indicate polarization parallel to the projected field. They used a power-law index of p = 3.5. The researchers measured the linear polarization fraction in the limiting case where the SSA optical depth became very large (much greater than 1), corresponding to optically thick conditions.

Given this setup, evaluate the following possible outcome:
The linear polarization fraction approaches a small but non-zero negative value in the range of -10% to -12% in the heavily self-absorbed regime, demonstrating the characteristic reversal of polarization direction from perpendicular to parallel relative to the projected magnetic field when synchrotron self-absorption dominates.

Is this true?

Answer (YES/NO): NO